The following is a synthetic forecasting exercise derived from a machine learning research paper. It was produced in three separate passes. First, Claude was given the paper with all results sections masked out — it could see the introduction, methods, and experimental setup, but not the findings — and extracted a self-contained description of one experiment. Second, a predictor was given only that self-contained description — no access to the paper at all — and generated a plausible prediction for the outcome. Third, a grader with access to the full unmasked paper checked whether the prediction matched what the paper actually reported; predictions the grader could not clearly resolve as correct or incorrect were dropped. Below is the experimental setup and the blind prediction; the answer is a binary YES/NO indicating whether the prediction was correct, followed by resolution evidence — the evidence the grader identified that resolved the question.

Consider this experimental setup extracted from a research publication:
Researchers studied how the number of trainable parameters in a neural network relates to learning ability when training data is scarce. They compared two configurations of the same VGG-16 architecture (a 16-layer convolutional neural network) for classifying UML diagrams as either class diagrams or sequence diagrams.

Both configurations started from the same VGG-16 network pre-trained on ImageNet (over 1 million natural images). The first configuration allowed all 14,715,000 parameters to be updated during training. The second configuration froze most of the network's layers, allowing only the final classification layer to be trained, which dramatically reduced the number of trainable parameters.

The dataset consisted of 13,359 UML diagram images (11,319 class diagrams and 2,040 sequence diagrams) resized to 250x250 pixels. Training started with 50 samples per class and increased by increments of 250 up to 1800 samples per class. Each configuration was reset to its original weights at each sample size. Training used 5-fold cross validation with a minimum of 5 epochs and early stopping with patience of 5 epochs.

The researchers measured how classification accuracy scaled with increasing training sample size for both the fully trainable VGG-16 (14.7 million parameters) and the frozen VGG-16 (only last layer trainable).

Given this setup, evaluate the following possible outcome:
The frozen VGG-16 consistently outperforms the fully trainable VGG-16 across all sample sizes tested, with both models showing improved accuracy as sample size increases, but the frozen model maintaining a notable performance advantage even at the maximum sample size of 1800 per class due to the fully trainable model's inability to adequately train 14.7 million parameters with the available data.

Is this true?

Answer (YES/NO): NO